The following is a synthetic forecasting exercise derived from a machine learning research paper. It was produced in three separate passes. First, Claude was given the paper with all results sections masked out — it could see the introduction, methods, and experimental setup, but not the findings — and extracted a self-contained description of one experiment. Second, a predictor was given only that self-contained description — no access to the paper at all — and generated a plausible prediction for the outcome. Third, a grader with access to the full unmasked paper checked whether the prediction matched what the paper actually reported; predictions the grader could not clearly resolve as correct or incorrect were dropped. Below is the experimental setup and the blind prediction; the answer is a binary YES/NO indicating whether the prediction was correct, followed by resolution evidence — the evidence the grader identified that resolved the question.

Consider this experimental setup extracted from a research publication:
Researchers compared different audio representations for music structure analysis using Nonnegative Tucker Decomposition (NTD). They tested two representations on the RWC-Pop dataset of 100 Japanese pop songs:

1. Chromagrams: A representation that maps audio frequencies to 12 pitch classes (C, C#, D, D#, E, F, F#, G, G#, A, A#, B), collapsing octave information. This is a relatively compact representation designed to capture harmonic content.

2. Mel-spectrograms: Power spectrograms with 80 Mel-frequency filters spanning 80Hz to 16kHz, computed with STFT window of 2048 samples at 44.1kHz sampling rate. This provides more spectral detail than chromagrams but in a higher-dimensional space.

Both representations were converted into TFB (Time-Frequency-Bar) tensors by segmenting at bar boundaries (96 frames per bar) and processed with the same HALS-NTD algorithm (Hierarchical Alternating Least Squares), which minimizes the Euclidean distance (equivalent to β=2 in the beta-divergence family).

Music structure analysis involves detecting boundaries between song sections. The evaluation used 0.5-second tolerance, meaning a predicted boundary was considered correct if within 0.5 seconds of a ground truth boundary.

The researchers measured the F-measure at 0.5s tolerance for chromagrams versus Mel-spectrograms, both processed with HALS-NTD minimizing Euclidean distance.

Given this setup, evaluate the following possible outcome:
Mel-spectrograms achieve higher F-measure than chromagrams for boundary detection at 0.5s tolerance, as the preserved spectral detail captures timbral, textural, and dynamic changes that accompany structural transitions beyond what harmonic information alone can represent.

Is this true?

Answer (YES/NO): NO